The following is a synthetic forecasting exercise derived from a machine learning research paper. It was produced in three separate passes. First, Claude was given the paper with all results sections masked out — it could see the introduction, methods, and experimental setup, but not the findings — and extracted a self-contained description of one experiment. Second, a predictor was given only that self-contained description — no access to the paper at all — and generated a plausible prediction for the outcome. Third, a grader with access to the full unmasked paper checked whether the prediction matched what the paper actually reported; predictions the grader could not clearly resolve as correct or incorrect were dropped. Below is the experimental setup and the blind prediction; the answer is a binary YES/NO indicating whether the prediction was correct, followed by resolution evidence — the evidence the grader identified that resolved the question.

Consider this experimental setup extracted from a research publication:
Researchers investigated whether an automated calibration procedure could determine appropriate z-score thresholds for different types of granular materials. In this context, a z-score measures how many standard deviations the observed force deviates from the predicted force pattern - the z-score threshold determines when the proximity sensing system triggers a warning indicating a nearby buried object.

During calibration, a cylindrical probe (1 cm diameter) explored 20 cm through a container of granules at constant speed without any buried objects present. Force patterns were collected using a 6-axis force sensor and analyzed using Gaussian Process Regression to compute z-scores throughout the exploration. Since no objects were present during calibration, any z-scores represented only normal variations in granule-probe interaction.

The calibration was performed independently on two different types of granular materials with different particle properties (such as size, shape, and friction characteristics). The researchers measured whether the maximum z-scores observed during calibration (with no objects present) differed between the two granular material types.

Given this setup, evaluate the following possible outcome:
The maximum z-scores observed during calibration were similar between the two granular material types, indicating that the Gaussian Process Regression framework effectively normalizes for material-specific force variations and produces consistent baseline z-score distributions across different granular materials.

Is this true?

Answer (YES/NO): NO